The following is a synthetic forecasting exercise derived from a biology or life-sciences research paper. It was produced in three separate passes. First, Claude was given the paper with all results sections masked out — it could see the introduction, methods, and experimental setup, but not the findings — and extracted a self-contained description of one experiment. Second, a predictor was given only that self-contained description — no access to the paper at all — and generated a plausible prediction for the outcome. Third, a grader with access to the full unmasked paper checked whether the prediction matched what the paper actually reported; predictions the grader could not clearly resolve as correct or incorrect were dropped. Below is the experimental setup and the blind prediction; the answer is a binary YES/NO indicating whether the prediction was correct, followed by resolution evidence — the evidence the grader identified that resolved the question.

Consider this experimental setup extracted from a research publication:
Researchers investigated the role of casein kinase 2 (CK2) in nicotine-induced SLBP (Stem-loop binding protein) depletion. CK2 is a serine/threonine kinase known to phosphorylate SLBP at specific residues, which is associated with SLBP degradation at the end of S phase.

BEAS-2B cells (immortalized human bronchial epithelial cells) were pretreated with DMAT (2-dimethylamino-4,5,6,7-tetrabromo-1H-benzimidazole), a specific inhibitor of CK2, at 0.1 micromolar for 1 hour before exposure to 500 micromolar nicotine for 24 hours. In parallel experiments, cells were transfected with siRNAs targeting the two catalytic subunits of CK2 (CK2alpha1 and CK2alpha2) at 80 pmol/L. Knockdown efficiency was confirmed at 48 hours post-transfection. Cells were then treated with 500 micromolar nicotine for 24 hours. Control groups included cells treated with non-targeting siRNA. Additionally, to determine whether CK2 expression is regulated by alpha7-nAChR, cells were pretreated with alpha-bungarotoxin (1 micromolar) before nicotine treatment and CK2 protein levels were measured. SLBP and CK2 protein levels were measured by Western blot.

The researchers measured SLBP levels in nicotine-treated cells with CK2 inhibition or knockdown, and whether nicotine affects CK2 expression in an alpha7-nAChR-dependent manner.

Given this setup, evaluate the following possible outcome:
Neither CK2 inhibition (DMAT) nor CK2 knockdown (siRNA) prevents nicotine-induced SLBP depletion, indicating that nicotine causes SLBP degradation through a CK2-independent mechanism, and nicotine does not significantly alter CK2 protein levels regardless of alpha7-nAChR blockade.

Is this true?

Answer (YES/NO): NO